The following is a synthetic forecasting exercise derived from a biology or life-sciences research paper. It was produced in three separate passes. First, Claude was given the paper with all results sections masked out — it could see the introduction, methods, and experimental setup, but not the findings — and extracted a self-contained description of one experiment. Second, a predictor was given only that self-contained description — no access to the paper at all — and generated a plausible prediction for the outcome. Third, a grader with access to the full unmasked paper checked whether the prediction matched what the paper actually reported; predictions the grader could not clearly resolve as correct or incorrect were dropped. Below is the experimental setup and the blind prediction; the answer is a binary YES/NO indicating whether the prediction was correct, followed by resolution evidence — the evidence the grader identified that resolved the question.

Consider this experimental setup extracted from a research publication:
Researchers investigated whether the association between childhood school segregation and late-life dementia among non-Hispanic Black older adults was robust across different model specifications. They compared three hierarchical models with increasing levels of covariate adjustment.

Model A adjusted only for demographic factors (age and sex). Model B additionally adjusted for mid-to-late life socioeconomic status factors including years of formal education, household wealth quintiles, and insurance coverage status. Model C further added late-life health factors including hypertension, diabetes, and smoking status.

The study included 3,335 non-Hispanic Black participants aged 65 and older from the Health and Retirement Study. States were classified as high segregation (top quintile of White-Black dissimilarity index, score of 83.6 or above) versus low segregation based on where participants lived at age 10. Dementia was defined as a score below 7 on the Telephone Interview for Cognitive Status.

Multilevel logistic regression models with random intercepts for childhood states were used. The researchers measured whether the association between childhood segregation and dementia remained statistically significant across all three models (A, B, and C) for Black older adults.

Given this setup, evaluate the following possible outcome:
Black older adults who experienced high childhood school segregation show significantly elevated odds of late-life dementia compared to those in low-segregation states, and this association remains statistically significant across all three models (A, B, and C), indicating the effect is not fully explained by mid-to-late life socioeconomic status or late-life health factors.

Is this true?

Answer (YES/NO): YES